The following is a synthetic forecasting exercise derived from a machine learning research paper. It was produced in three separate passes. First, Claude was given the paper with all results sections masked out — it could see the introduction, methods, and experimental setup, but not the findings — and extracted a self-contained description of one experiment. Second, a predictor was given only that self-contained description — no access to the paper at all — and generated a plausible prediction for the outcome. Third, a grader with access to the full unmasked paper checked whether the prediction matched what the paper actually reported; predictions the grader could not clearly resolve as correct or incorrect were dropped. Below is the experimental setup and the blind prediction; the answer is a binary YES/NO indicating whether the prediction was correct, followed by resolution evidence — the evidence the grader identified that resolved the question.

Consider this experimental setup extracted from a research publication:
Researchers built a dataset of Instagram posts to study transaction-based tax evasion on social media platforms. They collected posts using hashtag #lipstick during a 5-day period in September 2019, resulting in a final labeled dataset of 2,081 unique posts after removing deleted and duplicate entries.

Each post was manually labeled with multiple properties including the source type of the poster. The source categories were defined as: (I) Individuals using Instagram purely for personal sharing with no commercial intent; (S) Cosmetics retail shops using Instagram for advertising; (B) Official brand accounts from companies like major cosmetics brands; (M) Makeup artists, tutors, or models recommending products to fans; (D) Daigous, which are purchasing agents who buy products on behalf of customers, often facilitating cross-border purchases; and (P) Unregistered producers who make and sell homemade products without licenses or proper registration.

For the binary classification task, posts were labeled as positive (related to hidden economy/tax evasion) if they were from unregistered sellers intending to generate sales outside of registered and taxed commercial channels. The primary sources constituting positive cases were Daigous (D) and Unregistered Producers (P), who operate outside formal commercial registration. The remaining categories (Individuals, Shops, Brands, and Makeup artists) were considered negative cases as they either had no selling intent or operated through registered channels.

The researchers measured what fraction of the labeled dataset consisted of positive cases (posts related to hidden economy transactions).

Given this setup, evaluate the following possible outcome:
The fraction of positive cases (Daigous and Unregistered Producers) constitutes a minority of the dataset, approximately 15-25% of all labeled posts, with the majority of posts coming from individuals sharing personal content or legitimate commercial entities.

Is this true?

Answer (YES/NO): YES